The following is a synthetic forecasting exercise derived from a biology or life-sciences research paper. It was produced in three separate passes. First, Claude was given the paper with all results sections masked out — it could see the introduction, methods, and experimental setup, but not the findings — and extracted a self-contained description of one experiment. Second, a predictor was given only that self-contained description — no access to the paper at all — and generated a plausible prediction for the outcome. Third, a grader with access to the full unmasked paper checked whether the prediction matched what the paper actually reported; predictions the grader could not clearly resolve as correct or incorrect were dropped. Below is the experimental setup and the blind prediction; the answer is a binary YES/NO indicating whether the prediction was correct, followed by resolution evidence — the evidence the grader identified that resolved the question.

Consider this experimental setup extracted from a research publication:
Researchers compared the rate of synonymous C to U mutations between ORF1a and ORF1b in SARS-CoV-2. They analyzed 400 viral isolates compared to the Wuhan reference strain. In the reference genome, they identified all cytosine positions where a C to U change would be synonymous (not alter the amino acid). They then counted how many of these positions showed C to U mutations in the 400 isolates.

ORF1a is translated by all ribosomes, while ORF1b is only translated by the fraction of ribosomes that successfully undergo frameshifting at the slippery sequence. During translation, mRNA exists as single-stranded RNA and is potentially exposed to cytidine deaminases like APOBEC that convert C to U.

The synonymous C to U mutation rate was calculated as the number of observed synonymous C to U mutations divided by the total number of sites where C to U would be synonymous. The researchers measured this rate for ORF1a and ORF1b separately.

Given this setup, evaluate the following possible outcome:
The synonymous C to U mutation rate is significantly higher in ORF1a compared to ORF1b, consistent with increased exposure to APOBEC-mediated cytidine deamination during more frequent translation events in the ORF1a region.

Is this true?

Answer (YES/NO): NO